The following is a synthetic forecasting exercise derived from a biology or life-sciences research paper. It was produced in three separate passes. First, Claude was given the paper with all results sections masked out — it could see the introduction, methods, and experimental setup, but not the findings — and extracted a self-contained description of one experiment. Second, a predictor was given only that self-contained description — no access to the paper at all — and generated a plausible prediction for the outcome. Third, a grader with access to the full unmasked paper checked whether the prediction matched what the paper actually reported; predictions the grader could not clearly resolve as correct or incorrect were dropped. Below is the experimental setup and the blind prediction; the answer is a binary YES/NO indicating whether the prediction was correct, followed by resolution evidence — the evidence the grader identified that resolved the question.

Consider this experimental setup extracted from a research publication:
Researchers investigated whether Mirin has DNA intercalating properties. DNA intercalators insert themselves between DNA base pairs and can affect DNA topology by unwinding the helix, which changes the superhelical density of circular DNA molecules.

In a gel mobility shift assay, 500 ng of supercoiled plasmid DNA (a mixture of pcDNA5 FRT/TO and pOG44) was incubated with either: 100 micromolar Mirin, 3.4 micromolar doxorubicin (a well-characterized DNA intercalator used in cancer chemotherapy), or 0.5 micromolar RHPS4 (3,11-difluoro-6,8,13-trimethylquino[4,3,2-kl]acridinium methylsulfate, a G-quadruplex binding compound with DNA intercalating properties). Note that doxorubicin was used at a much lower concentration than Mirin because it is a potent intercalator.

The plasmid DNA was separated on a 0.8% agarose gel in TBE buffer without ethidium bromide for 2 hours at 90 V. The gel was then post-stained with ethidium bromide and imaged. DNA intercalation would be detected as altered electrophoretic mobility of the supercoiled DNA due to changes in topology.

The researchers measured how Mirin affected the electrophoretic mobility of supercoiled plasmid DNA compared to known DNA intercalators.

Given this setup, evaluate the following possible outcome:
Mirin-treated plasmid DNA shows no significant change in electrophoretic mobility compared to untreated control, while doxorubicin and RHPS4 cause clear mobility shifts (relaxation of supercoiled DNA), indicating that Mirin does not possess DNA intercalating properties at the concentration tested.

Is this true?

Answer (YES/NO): YES